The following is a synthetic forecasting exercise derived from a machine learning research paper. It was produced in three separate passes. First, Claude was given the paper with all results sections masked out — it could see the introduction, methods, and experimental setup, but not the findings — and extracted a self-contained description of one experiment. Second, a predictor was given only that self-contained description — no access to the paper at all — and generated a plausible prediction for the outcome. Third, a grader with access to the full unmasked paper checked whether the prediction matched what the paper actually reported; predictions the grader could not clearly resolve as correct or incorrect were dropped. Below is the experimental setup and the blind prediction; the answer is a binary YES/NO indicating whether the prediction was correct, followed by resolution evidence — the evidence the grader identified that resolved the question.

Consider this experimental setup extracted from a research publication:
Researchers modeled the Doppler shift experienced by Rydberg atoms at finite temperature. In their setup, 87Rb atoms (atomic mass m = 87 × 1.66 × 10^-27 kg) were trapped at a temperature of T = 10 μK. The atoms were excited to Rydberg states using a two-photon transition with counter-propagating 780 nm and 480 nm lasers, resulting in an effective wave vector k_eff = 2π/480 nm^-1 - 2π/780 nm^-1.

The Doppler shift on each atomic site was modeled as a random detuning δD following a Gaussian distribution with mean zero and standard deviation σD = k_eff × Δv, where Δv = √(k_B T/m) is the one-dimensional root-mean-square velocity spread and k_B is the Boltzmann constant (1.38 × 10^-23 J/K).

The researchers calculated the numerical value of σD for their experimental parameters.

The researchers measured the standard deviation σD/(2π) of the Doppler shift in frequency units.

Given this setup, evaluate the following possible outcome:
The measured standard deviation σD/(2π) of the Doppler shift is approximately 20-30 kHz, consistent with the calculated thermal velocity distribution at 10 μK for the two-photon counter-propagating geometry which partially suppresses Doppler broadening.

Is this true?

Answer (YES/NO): YES